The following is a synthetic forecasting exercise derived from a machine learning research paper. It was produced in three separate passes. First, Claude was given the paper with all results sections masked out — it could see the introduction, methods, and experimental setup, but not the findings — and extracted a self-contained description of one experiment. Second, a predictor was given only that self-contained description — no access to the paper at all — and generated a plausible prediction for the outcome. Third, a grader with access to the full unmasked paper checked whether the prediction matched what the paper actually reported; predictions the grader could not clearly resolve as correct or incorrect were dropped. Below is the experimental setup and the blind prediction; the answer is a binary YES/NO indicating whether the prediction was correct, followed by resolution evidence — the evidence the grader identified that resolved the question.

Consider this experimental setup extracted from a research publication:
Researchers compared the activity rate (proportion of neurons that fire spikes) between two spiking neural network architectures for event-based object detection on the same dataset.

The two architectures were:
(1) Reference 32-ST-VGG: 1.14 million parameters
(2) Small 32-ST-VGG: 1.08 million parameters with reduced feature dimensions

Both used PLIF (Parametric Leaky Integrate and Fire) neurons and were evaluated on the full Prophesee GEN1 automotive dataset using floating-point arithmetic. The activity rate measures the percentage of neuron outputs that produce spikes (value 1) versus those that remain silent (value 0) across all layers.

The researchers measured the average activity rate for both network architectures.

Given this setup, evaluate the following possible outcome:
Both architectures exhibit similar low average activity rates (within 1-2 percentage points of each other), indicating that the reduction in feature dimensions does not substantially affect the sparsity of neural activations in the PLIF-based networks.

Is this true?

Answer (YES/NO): NO